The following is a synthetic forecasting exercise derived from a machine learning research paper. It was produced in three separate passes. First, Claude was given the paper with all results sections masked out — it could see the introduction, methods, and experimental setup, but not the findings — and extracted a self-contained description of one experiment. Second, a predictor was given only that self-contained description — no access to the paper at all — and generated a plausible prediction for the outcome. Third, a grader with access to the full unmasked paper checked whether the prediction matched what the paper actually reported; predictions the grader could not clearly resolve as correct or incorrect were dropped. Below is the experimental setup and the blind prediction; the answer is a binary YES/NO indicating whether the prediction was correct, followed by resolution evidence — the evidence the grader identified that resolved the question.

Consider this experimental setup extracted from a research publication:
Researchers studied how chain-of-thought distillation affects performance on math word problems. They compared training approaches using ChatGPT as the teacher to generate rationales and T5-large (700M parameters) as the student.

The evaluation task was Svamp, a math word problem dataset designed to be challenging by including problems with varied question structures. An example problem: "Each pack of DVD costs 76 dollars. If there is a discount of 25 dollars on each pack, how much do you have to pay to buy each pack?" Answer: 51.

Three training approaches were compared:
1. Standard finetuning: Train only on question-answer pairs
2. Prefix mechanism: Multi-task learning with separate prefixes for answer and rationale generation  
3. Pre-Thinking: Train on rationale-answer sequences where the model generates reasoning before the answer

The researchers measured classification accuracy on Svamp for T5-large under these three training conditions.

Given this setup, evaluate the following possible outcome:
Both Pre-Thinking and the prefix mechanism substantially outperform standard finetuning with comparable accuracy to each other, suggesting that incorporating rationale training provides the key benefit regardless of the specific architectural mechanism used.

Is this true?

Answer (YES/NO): NO